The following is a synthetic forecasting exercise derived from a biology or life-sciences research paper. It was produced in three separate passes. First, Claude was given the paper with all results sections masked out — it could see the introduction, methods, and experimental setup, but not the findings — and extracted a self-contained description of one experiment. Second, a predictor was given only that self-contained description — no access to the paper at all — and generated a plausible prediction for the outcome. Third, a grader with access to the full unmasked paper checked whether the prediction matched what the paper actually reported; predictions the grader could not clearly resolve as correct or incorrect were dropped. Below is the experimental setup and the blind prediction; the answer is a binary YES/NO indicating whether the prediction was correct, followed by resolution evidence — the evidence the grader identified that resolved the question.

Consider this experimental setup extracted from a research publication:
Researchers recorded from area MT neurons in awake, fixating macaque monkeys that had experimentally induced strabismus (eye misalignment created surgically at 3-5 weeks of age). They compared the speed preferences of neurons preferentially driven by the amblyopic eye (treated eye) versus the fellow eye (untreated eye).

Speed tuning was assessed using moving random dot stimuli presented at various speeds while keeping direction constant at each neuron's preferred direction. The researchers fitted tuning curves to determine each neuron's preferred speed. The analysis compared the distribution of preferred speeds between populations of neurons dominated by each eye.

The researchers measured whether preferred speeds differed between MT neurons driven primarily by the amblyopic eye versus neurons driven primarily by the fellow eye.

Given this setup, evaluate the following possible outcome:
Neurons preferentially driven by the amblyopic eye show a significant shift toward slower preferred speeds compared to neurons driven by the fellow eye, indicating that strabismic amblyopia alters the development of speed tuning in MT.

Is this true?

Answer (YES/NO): NO